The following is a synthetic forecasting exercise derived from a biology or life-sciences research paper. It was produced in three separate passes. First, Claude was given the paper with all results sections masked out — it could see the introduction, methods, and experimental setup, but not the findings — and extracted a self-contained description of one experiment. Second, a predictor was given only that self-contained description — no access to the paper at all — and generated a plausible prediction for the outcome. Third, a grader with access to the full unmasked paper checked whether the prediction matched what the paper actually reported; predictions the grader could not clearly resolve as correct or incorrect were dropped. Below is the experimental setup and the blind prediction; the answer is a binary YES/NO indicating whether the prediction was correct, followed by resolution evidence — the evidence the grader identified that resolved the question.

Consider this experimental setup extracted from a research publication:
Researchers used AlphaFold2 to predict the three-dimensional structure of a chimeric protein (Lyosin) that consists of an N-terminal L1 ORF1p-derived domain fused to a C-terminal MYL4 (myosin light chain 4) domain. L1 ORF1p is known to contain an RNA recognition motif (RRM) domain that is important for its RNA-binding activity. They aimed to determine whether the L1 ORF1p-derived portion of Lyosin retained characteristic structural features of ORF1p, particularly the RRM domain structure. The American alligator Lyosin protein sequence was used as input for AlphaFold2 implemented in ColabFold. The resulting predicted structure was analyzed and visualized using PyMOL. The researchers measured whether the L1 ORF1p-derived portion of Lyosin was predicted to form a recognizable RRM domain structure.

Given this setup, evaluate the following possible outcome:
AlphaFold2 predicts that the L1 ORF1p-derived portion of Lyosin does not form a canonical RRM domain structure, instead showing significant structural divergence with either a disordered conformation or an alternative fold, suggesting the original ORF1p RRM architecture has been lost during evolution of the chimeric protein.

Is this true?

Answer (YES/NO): NO